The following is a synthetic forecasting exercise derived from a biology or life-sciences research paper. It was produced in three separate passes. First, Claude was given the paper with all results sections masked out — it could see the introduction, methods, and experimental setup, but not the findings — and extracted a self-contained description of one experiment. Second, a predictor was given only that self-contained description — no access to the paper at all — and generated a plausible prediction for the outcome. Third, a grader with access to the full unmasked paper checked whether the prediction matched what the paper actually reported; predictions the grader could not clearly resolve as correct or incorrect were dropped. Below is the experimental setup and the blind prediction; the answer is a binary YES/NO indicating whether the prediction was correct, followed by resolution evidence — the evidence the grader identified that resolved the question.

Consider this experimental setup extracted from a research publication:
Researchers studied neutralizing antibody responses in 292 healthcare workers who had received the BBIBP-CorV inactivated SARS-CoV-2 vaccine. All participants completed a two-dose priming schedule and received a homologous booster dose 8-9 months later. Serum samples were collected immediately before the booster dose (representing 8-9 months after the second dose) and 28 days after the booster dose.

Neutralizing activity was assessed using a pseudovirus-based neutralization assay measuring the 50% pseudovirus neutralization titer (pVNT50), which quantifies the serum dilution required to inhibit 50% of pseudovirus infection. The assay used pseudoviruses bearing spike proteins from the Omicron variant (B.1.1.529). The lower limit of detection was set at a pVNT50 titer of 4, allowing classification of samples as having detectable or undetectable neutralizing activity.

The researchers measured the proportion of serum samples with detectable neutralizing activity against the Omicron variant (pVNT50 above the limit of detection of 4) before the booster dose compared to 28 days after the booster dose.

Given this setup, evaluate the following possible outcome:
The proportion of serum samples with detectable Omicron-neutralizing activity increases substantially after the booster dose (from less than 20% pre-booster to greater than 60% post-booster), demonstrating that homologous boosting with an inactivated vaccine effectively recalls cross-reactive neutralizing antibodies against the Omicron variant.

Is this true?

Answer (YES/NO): YES